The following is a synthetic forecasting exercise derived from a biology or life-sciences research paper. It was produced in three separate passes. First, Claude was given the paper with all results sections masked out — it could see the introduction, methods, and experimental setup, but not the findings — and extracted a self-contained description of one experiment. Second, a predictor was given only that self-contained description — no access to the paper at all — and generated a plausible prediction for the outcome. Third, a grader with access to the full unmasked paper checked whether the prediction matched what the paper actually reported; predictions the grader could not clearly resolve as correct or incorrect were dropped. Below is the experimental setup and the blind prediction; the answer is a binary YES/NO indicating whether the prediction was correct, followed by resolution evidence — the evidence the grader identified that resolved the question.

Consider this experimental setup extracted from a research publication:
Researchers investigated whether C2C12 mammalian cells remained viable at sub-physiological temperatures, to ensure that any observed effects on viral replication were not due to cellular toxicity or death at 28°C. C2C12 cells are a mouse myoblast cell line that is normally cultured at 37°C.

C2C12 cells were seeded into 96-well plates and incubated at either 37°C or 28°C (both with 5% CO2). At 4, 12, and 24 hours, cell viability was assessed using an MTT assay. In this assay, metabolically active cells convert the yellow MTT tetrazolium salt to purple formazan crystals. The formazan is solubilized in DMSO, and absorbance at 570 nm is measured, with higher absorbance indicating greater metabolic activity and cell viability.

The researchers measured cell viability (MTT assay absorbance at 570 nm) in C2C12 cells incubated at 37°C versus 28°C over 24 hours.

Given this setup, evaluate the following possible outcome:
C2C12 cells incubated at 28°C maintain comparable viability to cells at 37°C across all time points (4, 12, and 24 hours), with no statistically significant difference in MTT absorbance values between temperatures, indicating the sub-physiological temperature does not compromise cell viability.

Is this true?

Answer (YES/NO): NO